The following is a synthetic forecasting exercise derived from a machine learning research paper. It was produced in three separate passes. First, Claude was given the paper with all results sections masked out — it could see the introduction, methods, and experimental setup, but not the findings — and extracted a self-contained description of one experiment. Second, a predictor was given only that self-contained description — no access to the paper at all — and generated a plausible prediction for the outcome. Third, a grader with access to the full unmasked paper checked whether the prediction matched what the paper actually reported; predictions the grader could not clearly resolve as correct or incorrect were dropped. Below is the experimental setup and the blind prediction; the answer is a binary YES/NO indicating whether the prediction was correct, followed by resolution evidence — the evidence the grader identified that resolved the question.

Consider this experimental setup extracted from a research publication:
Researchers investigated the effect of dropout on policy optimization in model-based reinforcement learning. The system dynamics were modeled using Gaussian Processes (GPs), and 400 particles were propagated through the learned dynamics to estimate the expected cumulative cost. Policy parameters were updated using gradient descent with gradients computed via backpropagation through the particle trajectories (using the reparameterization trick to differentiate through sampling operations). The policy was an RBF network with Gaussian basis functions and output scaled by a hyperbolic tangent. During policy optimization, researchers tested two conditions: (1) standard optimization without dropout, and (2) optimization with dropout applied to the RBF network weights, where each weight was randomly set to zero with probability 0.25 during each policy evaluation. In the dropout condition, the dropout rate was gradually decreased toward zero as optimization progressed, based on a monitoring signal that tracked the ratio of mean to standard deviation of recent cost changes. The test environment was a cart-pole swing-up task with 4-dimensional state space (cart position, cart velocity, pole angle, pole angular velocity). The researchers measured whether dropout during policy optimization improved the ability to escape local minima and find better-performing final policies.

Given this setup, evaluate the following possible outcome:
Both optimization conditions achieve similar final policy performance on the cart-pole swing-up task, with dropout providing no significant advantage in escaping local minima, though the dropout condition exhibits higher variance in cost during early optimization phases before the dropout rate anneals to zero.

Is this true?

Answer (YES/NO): NO